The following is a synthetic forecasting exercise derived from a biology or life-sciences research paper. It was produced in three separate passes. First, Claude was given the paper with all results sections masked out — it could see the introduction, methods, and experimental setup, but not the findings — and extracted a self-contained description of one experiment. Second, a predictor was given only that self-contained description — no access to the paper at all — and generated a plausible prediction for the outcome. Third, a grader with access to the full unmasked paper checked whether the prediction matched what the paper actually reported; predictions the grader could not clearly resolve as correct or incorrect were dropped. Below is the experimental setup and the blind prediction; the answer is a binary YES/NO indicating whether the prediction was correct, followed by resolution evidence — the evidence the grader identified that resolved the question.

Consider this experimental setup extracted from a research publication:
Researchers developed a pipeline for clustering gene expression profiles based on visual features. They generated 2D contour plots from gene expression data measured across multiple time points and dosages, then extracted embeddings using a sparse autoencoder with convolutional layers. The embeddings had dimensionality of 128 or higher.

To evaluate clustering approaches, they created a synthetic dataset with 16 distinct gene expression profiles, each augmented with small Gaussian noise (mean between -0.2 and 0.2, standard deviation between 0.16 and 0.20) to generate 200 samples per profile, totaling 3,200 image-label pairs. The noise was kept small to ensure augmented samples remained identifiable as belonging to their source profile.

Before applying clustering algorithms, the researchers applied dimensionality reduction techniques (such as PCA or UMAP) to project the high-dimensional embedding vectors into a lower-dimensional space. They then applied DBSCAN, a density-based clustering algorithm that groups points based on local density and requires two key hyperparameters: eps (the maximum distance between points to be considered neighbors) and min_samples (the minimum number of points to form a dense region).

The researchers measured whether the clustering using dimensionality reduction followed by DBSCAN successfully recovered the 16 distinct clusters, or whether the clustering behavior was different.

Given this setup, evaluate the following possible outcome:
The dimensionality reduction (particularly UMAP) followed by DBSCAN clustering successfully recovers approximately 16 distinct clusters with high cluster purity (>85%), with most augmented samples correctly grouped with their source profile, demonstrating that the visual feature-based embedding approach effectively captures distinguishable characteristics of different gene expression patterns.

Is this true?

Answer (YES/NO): NO